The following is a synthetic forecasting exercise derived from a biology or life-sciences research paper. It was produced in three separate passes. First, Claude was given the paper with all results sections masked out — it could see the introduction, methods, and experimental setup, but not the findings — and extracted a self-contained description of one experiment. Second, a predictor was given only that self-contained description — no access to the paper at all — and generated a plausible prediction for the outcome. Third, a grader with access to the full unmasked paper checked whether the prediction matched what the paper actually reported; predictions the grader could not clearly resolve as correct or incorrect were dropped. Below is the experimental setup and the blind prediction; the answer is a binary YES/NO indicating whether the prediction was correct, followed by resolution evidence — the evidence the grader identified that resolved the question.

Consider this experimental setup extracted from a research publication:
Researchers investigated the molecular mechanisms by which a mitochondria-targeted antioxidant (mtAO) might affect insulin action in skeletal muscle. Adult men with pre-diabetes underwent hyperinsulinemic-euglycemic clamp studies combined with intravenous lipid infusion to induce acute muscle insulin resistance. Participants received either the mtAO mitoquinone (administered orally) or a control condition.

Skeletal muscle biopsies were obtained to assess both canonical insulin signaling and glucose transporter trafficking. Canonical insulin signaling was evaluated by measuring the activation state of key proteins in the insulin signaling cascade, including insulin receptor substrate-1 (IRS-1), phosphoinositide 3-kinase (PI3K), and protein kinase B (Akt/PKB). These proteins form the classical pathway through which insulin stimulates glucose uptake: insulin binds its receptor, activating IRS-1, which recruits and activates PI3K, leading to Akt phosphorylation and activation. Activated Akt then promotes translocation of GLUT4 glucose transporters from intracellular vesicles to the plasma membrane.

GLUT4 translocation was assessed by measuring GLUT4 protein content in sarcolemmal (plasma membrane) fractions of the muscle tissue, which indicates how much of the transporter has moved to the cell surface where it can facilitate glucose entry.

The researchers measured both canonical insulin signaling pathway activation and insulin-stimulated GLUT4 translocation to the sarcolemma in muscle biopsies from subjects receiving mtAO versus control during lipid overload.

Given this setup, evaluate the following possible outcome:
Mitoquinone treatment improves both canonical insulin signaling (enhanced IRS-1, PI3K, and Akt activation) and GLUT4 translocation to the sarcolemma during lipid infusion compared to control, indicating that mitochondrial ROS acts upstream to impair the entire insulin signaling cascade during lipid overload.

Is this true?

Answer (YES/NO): NO